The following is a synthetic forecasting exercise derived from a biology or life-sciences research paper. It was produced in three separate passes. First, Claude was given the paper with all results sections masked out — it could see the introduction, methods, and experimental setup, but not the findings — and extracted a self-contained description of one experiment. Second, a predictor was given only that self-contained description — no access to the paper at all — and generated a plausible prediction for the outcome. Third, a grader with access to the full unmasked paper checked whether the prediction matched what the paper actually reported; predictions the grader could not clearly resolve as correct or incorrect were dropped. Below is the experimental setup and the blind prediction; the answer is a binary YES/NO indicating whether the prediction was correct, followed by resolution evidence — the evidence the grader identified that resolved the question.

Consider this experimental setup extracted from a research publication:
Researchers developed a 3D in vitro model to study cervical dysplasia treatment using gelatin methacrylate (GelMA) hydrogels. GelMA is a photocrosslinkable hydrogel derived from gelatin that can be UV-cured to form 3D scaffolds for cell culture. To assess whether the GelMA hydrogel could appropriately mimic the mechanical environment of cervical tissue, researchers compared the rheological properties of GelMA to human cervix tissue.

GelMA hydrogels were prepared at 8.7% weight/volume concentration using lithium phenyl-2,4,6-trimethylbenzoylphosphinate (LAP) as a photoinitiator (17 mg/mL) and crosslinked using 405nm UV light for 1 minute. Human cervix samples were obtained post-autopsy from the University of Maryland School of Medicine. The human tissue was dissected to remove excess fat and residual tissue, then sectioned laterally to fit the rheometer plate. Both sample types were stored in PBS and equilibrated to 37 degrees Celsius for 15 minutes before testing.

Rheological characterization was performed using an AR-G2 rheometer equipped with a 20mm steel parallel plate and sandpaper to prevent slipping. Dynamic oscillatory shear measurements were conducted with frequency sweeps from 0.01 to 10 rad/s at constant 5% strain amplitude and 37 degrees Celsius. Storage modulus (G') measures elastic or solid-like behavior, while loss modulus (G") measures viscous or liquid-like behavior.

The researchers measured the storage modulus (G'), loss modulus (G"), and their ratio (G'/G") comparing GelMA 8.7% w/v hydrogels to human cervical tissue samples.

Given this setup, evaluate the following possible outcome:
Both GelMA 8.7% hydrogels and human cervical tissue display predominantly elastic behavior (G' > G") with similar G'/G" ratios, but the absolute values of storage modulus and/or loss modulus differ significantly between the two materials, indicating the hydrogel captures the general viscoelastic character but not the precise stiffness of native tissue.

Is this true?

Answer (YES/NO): NO